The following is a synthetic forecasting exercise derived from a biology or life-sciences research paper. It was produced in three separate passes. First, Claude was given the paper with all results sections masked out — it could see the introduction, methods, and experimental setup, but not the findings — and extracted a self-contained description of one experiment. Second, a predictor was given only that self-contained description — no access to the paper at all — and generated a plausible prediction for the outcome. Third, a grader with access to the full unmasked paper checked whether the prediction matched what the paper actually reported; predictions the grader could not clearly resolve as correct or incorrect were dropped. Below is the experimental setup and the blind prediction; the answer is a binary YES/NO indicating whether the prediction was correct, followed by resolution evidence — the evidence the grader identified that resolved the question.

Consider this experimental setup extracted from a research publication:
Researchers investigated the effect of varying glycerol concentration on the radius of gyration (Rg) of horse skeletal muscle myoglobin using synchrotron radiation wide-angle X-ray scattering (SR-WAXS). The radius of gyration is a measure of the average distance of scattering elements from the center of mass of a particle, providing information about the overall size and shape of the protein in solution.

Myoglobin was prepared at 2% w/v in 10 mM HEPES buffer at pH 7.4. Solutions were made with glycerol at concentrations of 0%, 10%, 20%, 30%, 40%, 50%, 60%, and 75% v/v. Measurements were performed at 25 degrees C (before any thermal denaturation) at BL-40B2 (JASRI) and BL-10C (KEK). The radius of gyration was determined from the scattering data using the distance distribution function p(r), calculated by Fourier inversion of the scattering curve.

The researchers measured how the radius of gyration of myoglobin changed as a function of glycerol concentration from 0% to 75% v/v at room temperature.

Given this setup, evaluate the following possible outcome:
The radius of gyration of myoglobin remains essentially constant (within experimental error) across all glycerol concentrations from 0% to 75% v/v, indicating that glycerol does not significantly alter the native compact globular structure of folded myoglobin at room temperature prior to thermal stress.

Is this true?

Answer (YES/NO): NO